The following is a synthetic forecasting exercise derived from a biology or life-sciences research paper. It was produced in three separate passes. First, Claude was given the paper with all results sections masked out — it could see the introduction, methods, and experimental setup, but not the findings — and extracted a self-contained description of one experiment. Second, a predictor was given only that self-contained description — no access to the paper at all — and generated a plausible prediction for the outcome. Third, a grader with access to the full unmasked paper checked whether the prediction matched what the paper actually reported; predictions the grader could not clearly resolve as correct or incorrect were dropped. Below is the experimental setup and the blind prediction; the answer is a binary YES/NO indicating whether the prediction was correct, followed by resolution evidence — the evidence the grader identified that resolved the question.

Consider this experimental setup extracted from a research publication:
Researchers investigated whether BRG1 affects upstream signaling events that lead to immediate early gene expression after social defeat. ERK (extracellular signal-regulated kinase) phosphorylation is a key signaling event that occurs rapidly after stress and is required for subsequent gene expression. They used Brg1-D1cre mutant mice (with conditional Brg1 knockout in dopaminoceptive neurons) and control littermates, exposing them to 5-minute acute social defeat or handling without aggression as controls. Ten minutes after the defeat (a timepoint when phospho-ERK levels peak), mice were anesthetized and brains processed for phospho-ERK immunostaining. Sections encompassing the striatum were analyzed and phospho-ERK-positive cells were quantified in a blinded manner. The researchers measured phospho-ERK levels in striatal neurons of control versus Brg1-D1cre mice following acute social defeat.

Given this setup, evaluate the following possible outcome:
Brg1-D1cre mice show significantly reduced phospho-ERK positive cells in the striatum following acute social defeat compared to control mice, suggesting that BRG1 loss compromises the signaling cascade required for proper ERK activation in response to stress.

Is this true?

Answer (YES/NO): NO